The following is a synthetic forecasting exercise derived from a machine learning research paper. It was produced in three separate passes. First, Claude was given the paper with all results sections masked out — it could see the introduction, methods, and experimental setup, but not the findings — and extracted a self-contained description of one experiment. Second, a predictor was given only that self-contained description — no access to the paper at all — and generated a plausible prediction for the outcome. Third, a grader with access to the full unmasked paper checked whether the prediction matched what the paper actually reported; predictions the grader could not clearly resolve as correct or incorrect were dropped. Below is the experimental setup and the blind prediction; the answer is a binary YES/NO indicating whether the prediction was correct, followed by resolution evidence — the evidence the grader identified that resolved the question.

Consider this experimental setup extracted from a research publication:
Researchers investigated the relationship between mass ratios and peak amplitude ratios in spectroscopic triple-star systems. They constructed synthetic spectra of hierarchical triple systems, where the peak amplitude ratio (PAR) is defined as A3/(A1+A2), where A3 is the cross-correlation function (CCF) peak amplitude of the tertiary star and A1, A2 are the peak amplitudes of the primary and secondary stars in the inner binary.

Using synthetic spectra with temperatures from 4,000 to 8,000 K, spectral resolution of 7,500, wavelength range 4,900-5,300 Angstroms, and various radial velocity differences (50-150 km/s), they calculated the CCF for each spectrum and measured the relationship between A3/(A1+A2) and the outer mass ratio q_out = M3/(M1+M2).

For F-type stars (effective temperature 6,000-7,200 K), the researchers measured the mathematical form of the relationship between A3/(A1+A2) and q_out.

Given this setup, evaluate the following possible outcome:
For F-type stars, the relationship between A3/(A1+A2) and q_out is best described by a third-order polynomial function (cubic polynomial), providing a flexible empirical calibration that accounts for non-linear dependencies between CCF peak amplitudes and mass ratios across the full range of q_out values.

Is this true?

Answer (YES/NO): NO